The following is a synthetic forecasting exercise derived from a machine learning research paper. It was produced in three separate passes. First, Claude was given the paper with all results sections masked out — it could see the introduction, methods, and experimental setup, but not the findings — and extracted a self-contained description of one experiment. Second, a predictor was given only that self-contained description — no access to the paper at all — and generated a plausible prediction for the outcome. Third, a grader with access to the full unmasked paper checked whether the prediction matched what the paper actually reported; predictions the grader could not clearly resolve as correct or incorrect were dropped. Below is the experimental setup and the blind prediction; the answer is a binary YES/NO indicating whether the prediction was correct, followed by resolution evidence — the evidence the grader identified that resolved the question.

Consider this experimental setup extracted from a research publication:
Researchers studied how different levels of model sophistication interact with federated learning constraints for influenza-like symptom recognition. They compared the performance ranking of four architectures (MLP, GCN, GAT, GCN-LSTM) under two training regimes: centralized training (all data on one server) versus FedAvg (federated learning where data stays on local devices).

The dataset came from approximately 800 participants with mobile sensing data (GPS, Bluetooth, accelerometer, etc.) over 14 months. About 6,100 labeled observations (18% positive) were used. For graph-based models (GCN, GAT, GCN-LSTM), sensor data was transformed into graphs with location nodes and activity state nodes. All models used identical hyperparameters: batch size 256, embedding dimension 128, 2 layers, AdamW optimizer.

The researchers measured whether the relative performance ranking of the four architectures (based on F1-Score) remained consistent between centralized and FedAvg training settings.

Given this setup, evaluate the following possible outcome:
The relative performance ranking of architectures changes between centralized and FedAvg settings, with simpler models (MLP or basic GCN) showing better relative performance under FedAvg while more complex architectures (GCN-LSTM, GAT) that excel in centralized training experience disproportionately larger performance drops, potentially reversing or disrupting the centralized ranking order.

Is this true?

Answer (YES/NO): NO